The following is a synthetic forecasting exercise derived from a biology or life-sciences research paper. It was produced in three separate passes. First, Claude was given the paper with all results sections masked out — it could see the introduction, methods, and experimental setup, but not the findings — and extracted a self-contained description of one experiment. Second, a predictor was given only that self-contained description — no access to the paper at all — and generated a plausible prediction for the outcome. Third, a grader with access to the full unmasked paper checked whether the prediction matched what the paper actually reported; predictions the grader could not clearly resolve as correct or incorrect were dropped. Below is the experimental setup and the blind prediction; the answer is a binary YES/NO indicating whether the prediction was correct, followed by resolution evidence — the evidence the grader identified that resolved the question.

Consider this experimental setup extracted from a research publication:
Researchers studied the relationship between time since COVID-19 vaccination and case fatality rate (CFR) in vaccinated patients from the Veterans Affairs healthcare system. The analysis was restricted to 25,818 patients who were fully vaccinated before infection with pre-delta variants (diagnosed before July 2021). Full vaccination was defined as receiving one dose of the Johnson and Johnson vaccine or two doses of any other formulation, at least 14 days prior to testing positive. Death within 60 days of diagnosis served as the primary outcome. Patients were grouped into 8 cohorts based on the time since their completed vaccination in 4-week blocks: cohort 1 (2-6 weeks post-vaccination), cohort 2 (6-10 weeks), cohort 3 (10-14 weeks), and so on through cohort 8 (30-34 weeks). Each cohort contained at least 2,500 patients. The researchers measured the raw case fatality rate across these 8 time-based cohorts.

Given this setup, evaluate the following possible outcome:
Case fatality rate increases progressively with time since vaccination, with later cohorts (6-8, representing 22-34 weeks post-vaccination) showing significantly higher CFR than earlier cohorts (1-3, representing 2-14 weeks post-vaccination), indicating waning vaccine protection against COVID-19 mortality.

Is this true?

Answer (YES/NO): NO